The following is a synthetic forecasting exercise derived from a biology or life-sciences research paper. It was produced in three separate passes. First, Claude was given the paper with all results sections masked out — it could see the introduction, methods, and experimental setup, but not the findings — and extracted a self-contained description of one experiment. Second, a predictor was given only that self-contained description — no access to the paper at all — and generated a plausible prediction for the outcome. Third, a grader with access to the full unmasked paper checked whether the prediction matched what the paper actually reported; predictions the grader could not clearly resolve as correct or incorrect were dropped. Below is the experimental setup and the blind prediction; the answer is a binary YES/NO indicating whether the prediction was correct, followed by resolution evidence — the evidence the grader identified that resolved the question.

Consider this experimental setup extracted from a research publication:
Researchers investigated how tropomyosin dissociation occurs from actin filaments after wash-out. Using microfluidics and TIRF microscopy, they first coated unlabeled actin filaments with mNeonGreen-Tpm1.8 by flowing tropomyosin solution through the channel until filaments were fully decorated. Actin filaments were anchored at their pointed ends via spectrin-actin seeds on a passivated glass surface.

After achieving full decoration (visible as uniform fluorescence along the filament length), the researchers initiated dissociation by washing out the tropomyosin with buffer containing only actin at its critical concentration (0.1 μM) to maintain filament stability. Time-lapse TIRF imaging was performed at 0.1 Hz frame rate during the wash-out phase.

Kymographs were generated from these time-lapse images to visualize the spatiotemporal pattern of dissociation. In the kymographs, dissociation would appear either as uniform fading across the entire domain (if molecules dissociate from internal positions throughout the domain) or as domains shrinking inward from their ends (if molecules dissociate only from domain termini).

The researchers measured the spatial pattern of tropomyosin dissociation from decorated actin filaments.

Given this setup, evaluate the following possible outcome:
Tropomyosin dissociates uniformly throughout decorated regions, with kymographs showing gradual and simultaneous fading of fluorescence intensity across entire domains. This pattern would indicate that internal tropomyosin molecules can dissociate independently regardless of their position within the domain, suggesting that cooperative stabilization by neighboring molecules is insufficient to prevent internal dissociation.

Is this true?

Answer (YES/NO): NO